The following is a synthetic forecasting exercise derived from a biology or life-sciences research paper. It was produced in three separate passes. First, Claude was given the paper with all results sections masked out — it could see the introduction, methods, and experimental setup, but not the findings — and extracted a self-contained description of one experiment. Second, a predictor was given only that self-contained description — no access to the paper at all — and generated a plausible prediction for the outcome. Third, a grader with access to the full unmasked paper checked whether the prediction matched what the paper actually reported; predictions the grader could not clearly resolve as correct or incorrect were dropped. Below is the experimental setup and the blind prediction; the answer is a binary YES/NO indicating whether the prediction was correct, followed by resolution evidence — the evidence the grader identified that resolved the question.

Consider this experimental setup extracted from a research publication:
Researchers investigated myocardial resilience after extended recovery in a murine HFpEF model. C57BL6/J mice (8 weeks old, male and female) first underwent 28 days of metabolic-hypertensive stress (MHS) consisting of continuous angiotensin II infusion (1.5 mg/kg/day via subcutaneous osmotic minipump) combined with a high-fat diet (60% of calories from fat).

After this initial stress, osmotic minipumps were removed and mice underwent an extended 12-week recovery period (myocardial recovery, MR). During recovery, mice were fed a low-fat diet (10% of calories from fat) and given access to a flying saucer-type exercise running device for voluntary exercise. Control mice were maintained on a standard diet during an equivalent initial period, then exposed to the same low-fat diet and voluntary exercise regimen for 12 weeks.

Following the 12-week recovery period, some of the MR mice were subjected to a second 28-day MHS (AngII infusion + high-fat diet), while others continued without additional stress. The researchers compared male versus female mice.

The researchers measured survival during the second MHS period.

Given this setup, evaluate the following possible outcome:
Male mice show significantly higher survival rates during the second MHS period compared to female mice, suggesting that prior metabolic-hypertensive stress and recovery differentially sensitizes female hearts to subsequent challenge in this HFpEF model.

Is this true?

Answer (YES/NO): NO